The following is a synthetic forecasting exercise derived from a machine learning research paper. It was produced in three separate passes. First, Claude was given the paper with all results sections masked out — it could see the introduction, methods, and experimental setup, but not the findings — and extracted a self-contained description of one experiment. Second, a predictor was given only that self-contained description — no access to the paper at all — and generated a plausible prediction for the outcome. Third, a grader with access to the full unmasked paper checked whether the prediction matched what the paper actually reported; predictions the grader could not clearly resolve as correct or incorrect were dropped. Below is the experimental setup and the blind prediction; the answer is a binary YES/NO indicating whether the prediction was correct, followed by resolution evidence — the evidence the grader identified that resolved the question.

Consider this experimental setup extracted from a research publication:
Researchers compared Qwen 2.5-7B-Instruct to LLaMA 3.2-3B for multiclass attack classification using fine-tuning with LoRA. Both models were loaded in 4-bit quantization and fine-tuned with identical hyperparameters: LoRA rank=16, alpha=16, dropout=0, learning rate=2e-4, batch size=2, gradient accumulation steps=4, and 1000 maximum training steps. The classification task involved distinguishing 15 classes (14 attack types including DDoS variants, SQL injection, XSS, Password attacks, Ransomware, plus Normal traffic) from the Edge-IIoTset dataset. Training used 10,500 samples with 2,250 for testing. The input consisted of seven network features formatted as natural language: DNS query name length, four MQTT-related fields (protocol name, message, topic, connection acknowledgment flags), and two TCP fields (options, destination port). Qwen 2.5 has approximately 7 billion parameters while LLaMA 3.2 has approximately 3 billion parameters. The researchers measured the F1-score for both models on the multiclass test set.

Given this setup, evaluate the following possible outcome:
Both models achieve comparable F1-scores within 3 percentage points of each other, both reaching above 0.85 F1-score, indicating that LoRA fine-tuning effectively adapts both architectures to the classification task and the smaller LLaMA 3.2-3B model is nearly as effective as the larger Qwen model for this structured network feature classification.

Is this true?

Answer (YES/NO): NO